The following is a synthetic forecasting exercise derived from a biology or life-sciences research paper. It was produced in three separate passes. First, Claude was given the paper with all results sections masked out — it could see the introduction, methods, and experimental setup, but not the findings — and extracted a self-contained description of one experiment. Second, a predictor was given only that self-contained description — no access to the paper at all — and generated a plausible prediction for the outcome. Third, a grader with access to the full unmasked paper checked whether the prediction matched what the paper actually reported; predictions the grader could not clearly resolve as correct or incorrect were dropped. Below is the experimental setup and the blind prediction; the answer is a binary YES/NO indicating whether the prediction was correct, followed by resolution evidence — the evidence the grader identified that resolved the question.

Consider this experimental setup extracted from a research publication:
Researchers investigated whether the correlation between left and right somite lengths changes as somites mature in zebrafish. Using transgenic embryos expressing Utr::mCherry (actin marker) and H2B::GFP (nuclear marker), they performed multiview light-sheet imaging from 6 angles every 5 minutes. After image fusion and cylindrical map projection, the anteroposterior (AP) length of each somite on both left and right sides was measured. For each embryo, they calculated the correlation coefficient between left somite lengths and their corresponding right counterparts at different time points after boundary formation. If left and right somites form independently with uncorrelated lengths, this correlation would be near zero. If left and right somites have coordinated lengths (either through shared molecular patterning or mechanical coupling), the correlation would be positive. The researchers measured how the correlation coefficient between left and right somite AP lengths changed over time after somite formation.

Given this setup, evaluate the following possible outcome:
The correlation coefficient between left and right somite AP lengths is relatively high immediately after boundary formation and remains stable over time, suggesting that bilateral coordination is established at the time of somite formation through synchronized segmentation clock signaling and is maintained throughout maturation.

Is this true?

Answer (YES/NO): NO